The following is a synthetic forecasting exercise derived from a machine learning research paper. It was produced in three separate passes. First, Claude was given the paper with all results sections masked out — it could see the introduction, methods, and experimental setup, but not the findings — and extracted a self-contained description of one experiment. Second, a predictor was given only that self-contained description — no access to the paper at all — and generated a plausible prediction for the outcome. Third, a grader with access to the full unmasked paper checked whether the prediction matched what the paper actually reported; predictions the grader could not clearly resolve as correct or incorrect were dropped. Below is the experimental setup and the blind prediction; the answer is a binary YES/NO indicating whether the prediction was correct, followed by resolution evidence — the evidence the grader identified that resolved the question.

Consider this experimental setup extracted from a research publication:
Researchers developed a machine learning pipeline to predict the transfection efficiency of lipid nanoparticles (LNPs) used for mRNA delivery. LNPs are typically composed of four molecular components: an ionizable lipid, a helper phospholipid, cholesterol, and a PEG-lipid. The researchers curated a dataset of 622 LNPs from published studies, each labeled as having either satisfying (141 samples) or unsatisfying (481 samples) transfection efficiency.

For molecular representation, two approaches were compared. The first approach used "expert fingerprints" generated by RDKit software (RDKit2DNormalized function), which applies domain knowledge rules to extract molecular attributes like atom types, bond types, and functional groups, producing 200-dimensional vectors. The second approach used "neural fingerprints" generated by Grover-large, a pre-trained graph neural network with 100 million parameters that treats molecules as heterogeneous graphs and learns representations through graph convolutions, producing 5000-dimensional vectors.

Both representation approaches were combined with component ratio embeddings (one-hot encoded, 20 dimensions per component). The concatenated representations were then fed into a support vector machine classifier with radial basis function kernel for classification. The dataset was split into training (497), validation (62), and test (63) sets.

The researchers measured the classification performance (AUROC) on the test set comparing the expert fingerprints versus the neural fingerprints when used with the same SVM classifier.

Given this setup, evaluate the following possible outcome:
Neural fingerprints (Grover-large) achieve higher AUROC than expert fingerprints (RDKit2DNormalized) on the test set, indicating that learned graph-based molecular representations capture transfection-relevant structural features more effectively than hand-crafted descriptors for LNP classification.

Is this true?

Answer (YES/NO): NO